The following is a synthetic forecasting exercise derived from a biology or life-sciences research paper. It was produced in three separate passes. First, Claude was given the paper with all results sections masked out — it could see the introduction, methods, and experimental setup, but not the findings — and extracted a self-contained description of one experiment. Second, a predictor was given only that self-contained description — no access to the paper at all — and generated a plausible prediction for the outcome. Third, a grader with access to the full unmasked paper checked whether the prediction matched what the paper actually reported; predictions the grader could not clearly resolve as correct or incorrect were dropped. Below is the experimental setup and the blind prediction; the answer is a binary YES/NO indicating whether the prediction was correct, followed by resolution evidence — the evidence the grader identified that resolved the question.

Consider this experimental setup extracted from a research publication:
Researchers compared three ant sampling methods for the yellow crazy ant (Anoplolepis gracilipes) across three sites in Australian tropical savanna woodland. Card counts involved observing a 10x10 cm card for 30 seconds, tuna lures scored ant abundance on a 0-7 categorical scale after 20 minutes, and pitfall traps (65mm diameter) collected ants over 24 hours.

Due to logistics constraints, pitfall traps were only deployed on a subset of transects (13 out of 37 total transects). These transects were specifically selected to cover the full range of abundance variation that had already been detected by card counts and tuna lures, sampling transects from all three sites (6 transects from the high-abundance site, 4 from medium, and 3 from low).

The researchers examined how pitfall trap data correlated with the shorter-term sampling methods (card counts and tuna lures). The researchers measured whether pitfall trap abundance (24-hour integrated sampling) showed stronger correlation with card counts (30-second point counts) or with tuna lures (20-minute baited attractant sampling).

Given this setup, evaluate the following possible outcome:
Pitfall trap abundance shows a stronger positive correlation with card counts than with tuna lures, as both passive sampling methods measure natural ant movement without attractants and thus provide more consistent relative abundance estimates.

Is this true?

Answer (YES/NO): NO